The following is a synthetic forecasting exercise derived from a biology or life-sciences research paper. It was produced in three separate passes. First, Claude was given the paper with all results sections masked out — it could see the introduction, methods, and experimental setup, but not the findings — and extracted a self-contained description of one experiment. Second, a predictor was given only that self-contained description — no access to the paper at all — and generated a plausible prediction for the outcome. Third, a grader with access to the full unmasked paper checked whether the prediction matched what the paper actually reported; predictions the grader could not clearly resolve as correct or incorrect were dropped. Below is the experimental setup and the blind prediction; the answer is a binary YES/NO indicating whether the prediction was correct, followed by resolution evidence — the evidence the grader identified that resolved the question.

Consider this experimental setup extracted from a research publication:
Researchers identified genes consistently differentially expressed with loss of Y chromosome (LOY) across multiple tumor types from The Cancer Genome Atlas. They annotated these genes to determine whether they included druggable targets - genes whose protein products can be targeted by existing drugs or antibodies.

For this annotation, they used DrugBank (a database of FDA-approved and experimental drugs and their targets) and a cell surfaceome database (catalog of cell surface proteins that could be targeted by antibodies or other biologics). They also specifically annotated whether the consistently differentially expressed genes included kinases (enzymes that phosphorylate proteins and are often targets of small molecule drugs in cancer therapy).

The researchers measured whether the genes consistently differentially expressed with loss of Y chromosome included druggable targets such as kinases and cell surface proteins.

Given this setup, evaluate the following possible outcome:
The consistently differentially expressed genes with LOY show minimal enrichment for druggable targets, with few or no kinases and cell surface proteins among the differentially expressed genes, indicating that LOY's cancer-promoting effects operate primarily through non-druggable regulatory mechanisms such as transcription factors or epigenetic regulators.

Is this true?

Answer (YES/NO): NO